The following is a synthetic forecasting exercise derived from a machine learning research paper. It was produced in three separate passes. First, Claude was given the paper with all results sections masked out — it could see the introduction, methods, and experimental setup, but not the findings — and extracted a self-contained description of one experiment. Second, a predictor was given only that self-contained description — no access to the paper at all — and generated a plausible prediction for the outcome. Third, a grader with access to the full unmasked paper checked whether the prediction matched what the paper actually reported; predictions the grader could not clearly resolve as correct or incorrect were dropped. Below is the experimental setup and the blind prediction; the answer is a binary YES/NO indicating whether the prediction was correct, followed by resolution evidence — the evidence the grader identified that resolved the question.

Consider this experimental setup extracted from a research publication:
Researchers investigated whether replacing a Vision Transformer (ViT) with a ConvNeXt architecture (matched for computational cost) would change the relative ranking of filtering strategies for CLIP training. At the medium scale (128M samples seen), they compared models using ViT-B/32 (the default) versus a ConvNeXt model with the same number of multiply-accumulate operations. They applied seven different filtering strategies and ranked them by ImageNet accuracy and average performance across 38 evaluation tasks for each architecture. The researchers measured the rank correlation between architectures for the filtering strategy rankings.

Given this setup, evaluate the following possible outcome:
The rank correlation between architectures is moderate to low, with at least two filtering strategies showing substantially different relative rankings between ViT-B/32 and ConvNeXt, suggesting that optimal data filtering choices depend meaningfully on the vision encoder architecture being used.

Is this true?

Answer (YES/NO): NO